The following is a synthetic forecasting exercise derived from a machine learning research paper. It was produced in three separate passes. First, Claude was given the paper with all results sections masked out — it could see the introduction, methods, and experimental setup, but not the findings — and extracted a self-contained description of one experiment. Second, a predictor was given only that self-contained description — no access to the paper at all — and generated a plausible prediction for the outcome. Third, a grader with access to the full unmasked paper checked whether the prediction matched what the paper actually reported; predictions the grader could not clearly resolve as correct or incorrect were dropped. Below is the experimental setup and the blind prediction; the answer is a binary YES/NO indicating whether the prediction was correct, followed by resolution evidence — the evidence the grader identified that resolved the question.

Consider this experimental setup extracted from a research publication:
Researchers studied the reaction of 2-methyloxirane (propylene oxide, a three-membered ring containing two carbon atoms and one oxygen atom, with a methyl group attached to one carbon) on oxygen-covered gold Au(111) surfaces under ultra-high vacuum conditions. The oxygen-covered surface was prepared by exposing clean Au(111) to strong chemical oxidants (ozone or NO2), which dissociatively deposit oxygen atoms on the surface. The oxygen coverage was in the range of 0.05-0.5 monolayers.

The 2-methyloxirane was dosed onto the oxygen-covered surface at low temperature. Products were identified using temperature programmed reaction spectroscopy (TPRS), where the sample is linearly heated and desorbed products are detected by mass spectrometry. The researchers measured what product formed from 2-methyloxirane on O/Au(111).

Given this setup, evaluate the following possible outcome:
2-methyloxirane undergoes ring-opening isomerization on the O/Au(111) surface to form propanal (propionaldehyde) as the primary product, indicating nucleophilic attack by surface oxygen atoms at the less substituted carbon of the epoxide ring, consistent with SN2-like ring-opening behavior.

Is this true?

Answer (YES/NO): NO